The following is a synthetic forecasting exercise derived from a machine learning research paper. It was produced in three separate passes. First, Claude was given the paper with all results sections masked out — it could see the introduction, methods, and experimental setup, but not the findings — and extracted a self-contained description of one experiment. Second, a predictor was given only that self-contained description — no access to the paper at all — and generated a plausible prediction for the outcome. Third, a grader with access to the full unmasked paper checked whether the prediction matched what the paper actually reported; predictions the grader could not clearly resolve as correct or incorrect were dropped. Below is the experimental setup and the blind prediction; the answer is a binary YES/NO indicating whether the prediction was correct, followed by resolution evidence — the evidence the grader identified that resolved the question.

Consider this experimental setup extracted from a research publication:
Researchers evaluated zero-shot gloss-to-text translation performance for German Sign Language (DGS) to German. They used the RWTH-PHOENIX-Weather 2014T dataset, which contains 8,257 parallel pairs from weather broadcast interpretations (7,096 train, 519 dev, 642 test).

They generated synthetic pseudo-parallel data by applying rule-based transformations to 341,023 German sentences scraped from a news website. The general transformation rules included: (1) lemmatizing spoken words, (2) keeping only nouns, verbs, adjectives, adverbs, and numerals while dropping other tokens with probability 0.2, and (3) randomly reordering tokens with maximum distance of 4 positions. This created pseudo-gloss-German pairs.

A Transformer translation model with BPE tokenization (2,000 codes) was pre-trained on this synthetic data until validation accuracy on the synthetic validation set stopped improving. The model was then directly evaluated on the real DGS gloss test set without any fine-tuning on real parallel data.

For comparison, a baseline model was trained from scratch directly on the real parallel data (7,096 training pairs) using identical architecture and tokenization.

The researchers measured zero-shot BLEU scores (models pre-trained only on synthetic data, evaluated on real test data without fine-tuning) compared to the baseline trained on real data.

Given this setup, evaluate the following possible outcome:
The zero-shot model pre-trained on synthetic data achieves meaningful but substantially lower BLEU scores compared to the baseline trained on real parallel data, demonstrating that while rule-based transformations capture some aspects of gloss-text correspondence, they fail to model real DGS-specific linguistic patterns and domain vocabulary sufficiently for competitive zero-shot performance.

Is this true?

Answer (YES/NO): YES